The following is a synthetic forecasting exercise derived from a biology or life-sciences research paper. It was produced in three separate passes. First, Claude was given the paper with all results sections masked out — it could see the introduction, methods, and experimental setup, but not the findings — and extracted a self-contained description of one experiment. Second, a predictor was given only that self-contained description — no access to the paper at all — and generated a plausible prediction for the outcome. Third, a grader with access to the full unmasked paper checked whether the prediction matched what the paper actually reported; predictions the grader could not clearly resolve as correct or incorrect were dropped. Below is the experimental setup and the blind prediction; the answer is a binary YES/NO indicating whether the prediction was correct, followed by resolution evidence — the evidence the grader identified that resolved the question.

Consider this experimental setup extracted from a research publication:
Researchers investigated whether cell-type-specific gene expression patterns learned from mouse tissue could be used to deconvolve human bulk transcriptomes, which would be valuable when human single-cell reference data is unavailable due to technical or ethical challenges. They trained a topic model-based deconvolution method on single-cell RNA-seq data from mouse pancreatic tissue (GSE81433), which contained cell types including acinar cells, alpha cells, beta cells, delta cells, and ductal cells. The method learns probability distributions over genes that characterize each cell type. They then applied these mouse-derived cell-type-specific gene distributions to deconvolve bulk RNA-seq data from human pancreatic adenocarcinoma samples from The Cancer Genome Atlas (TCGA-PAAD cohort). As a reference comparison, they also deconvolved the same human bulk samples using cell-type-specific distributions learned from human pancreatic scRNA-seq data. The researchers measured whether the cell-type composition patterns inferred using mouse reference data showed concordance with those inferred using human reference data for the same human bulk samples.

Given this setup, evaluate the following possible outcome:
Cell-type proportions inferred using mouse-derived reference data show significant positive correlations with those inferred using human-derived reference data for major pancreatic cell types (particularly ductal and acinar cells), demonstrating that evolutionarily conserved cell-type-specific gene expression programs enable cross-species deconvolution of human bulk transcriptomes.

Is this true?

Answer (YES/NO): YES